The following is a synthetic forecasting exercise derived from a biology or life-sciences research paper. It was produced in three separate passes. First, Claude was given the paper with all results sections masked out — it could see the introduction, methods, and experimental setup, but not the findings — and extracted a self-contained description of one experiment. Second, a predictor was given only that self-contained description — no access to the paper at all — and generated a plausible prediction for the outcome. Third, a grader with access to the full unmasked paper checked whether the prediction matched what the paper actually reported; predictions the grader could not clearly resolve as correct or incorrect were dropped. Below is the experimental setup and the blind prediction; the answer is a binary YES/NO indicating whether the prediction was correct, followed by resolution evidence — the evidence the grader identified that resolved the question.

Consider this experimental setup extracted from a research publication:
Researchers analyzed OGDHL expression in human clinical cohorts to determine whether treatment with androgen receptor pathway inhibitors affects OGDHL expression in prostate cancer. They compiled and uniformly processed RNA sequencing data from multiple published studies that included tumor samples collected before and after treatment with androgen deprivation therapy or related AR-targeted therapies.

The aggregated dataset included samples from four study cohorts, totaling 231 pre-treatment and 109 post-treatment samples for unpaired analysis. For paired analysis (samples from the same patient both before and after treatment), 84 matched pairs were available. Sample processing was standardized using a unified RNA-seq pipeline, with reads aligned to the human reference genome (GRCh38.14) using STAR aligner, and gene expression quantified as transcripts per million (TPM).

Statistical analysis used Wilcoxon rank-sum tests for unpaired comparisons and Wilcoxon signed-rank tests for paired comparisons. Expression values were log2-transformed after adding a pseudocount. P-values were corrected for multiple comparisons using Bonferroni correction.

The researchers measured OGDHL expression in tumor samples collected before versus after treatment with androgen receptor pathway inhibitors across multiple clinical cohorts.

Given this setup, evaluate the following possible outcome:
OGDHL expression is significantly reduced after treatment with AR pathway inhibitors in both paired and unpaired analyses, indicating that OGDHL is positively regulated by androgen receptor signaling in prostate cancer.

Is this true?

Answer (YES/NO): YES